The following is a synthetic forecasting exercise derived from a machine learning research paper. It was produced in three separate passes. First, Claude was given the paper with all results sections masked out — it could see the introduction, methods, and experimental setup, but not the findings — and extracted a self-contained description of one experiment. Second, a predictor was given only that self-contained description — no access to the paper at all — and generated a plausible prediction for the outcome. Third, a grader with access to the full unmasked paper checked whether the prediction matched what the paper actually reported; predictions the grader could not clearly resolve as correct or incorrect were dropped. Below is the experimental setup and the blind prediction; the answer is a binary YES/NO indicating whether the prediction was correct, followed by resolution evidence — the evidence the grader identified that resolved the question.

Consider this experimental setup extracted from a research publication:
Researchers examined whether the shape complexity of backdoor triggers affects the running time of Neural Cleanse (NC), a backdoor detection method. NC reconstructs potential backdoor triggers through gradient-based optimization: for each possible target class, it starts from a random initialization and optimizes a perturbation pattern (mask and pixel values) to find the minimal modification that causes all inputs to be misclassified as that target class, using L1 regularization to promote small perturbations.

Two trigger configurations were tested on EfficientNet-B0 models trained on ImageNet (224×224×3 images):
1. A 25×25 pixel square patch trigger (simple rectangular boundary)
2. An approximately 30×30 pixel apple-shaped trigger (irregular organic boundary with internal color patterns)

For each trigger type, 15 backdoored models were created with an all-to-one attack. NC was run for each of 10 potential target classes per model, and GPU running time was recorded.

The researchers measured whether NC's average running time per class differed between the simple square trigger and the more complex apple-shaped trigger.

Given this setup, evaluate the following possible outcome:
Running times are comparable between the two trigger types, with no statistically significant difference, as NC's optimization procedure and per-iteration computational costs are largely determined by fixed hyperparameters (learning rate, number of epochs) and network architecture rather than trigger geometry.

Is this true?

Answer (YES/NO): NO